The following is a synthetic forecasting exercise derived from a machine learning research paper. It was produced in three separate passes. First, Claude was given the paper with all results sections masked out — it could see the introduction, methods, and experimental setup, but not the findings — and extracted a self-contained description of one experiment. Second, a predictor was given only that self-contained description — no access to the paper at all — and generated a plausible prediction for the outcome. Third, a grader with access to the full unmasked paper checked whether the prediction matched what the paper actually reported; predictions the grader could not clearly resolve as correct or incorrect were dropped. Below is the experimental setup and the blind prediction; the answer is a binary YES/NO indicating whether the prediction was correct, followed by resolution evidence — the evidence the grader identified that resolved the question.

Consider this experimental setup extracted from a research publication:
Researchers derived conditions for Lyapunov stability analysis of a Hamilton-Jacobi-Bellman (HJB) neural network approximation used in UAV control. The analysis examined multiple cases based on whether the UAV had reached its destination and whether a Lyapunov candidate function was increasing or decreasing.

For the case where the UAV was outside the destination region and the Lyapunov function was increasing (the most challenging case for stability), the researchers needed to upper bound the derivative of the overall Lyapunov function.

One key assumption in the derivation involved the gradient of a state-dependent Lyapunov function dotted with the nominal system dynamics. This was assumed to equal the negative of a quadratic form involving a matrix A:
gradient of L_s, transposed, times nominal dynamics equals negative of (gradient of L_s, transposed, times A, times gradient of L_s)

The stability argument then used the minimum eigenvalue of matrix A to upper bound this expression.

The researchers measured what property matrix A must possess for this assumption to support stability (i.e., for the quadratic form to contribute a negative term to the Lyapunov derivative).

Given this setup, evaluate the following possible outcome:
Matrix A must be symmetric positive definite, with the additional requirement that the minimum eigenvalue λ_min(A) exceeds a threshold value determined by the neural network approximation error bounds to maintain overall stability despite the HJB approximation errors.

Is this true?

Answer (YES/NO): NO